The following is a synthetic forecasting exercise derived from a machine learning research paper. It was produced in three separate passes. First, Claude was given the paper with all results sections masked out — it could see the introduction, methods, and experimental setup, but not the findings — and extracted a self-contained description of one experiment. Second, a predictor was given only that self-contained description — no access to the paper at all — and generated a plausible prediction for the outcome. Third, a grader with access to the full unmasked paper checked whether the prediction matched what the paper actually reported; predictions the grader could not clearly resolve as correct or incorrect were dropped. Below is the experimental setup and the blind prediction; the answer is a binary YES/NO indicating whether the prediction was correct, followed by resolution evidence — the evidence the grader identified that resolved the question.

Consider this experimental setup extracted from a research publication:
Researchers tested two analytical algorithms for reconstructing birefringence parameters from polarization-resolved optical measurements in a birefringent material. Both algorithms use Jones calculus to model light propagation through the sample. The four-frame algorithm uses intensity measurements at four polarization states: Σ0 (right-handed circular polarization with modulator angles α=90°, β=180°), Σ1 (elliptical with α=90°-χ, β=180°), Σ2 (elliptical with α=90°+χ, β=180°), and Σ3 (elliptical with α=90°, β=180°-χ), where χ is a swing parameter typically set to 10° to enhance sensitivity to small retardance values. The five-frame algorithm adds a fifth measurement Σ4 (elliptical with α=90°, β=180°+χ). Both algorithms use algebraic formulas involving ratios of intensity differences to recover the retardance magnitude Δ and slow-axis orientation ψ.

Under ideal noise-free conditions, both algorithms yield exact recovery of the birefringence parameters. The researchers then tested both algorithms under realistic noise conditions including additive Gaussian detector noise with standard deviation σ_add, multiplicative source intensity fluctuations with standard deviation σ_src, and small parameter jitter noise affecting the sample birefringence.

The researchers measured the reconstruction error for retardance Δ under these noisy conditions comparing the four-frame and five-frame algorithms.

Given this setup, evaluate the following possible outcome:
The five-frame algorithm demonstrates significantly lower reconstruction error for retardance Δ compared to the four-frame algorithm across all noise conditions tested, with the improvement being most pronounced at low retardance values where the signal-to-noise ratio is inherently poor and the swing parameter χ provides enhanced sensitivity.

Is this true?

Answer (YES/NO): NO